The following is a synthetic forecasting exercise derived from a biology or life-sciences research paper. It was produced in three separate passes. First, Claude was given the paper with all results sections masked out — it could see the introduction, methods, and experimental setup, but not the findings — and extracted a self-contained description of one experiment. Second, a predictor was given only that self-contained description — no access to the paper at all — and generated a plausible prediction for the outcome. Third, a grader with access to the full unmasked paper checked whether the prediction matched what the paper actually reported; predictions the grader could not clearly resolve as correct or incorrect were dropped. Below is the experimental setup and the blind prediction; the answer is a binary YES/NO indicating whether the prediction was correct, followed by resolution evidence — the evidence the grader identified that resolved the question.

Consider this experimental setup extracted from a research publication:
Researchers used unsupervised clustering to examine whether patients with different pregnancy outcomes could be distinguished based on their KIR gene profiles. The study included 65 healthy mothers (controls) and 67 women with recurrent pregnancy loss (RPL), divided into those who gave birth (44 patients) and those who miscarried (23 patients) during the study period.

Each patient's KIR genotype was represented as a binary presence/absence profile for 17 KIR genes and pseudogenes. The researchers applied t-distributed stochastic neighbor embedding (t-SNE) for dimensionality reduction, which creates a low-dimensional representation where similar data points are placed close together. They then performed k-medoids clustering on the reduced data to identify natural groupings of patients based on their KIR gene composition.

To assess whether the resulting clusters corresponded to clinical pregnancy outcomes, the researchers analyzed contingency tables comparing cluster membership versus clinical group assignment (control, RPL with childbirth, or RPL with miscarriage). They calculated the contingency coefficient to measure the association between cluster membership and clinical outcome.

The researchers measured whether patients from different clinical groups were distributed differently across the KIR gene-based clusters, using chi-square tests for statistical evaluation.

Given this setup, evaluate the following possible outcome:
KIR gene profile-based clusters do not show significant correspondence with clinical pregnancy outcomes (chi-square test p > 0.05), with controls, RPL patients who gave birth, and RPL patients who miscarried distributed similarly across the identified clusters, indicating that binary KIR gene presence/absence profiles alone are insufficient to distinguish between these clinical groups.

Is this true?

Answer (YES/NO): YES